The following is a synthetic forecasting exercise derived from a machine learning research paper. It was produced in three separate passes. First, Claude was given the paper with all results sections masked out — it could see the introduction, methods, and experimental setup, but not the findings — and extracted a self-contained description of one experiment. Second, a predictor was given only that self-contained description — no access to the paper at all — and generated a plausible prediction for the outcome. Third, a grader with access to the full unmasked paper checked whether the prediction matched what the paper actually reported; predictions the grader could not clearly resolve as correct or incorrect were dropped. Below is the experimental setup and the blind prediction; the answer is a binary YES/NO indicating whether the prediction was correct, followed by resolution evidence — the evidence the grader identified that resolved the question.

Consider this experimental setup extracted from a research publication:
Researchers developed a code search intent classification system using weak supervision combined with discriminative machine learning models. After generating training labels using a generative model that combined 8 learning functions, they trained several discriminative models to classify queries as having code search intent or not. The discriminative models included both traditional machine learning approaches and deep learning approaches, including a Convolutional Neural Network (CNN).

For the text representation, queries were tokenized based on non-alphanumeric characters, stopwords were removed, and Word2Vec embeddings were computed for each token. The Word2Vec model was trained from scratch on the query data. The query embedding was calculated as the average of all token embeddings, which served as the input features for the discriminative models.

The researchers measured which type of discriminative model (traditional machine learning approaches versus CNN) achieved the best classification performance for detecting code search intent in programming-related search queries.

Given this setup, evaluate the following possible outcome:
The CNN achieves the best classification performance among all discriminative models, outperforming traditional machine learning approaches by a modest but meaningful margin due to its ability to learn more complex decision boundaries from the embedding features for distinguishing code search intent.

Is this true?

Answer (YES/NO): YES